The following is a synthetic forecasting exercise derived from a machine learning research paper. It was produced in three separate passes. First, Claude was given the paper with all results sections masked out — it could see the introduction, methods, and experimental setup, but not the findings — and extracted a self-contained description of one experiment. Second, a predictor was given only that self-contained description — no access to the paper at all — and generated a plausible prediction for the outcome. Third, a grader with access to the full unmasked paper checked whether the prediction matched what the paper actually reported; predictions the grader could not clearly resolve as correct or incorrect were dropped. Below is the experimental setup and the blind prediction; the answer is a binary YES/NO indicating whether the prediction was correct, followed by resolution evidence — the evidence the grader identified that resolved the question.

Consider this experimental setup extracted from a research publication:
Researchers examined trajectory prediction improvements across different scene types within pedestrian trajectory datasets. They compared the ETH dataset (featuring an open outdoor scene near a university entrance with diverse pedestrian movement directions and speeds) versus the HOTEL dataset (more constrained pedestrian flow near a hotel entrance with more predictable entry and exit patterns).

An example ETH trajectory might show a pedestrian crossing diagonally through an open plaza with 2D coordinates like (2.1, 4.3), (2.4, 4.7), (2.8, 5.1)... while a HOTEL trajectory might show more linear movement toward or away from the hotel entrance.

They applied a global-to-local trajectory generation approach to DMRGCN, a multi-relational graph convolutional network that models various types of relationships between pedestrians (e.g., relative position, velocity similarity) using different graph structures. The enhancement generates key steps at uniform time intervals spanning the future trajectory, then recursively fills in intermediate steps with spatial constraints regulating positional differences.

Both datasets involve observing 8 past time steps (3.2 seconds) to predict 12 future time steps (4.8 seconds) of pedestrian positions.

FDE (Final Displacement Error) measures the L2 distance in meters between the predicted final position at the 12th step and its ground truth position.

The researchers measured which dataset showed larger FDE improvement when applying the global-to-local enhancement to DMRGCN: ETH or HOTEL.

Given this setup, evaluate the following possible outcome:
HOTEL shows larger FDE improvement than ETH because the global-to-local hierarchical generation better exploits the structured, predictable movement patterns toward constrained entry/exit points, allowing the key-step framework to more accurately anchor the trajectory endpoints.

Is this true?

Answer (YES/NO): NO